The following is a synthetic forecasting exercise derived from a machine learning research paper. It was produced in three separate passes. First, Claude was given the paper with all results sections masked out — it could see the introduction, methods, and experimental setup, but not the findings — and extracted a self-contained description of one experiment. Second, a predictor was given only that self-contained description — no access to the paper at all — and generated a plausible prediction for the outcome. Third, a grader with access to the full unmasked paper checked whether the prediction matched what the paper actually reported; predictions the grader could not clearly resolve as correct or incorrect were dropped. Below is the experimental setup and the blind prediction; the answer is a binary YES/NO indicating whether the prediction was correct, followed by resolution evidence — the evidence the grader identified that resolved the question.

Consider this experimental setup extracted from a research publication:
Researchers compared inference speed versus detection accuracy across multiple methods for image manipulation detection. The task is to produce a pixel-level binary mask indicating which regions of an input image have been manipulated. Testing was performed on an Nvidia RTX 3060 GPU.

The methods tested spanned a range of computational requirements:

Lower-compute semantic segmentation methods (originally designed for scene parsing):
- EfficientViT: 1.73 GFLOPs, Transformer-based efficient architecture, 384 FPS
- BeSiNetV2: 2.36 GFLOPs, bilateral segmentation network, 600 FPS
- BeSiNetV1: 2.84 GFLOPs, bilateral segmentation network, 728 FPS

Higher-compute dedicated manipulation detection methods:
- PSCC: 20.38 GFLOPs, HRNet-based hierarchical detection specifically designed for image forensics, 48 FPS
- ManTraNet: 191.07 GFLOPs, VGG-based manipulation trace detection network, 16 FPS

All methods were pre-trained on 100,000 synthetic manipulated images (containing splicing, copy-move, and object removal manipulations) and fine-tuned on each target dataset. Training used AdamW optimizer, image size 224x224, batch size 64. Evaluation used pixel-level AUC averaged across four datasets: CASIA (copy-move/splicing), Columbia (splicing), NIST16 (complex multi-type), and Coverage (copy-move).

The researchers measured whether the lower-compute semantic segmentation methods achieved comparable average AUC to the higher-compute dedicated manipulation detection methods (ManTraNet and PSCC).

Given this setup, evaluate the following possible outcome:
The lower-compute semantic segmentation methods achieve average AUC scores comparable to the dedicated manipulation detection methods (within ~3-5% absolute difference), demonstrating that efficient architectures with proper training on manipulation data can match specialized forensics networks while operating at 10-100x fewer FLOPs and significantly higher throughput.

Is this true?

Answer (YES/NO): NO